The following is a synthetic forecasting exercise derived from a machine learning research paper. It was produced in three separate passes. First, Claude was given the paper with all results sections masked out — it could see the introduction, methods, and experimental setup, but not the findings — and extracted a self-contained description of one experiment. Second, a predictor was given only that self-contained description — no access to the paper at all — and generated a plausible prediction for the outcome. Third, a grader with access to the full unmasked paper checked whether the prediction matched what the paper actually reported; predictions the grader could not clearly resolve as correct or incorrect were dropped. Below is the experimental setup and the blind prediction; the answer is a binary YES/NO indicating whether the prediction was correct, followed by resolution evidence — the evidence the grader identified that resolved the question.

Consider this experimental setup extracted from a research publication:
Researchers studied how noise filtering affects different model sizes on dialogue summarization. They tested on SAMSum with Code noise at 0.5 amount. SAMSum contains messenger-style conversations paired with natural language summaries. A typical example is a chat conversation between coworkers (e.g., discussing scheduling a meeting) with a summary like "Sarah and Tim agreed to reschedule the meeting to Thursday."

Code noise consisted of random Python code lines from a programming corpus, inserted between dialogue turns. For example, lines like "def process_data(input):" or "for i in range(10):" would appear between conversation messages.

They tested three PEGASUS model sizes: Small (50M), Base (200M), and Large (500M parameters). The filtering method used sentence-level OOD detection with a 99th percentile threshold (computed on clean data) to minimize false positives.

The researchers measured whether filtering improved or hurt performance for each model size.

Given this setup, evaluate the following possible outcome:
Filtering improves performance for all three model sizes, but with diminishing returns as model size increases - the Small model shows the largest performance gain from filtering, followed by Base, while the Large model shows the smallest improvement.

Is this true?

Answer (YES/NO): NO